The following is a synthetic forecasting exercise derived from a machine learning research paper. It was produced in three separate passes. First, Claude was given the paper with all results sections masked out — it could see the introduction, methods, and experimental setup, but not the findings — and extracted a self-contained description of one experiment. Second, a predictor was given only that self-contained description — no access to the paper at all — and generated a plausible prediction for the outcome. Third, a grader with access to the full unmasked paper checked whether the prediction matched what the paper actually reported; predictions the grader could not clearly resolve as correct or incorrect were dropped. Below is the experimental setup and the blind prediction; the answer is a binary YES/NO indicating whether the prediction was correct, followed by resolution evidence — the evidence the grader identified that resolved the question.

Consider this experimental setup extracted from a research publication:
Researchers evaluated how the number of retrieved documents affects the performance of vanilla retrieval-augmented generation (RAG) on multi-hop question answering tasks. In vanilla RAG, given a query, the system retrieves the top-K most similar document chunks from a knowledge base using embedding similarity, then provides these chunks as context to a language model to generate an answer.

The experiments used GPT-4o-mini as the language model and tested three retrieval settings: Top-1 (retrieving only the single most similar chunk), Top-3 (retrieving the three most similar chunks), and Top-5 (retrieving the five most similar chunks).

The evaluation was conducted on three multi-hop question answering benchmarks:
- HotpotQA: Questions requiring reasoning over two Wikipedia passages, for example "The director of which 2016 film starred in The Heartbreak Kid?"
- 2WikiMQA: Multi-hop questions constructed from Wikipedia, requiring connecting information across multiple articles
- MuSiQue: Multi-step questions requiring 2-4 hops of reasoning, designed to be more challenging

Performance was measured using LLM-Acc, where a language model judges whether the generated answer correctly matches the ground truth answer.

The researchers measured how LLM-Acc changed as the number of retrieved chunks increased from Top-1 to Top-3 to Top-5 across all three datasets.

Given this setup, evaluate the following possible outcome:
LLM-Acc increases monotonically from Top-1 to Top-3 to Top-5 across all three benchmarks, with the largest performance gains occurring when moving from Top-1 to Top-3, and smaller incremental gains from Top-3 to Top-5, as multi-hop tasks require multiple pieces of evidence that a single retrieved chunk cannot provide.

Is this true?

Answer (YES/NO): NO